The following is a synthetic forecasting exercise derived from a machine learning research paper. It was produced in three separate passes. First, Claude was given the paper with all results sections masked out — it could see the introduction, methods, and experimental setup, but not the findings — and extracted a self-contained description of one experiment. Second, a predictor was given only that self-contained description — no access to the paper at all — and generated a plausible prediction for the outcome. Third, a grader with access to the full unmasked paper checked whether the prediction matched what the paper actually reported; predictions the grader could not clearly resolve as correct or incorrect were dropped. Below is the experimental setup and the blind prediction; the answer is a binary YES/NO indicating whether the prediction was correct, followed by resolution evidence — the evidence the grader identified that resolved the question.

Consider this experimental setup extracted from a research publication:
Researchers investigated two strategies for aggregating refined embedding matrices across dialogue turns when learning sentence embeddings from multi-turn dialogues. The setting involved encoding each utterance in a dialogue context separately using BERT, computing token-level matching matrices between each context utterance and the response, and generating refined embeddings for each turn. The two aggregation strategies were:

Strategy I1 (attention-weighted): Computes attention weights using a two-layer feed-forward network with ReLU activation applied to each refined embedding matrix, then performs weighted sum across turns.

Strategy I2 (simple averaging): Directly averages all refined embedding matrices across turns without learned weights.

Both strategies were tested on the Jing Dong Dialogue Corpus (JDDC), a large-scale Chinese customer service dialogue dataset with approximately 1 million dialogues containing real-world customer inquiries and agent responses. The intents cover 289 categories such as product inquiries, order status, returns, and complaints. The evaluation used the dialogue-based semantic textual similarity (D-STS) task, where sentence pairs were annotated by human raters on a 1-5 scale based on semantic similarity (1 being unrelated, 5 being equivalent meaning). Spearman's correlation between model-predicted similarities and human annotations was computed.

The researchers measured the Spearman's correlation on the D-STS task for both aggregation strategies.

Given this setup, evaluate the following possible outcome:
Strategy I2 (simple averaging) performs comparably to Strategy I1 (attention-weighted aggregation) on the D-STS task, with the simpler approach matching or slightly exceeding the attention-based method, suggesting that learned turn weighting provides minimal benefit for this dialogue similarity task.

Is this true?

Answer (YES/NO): NO